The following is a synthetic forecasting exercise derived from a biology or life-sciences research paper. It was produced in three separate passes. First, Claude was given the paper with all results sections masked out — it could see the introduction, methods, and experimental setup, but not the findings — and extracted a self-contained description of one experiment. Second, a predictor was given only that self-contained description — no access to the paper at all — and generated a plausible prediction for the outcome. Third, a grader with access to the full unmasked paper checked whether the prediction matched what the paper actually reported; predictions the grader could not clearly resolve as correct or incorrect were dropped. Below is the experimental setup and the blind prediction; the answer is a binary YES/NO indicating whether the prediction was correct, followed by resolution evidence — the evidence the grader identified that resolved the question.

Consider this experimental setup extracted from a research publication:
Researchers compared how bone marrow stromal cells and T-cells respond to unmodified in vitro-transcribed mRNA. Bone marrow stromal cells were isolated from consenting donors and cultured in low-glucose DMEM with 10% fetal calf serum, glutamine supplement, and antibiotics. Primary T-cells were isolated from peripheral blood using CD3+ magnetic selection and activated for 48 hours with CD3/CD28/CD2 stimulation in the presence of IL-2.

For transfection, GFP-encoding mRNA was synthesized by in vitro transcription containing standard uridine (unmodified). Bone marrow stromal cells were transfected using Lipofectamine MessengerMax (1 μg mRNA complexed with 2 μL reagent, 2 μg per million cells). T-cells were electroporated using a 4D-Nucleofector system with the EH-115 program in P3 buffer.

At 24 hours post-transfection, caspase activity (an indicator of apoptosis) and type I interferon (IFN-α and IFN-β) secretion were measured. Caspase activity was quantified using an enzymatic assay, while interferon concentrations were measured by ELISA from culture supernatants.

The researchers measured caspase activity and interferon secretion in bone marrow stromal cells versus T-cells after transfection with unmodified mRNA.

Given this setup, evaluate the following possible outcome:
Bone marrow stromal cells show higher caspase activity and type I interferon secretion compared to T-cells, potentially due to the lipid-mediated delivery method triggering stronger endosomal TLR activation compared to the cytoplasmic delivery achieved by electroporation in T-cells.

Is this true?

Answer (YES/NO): NO